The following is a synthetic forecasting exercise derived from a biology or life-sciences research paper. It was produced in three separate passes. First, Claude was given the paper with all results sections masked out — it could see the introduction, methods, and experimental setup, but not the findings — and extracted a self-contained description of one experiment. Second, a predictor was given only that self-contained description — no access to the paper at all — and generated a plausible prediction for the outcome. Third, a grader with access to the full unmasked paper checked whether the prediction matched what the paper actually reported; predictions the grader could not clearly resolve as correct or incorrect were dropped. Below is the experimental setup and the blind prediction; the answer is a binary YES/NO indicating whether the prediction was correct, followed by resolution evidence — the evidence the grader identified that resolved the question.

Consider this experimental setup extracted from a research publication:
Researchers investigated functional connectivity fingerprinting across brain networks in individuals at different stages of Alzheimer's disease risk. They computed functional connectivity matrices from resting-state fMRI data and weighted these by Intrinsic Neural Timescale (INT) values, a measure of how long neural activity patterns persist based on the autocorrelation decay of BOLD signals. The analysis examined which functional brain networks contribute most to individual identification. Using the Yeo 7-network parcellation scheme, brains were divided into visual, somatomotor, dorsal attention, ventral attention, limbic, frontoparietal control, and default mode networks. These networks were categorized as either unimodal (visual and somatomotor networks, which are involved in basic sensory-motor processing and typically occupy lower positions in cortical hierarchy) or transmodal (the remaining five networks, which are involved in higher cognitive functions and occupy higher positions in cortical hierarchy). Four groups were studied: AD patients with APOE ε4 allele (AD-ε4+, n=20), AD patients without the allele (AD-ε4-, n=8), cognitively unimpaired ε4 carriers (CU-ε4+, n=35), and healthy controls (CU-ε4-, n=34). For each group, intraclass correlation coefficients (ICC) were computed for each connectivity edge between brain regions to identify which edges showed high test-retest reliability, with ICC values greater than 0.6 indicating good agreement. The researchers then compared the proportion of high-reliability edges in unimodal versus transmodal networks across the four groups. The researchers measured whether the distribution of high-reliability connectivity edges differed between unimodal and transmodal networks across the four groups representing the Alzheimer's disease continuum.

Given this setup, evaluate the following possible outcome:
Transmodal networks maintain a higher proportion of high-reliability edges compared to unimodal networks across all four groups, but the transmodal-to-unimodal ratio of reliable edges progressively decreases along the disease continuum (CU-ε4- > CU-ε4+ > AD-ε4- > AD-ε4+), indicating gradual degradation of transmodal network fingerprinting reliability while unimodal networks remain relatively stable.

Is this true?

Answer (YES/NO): NO